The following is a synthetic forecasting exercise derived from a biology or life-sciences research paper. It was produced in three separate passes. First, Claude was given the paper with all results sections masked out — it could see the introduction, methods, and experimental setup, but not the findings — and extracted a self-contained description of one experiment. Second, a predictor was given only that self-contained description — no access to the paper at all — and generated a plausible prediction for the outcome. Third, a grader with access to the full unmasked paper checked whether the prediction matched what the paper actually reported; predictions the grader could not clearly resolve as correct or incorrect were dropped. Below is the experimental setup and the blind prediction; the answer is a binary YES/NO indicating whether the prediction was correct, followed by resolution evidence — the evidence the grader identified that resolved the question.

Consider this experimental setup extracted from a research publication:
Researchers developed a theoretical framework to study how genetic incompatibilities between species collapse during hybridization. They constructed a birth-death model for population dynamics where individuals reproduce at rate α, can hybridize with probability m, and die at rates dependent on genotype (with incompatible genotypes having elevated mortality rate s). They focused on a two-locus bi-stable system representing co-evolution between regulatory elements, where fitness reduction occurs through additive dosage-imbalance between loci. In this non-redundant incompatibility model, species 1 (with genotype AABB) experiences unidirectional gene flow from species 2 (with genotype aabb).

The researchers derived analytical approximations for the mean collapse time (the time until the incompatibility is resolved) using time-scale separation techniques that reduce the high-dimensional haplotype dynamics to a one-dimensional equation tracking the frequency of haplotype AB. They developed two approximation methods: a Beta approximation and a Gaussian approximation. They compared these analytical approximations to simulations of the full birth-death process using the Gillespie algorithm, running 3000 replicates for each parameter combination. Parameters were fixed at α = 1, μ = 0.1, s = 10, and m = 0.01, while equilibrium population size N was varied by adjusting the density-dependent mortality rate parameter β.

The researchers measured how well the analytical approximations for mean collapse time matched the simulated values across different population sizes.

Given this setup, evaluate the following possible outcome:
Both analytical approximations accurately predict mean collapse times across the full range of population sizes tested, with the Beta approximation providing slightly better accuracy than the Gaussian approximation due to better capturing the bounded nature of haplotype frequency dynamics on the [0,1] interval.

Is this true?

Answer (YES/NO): NO